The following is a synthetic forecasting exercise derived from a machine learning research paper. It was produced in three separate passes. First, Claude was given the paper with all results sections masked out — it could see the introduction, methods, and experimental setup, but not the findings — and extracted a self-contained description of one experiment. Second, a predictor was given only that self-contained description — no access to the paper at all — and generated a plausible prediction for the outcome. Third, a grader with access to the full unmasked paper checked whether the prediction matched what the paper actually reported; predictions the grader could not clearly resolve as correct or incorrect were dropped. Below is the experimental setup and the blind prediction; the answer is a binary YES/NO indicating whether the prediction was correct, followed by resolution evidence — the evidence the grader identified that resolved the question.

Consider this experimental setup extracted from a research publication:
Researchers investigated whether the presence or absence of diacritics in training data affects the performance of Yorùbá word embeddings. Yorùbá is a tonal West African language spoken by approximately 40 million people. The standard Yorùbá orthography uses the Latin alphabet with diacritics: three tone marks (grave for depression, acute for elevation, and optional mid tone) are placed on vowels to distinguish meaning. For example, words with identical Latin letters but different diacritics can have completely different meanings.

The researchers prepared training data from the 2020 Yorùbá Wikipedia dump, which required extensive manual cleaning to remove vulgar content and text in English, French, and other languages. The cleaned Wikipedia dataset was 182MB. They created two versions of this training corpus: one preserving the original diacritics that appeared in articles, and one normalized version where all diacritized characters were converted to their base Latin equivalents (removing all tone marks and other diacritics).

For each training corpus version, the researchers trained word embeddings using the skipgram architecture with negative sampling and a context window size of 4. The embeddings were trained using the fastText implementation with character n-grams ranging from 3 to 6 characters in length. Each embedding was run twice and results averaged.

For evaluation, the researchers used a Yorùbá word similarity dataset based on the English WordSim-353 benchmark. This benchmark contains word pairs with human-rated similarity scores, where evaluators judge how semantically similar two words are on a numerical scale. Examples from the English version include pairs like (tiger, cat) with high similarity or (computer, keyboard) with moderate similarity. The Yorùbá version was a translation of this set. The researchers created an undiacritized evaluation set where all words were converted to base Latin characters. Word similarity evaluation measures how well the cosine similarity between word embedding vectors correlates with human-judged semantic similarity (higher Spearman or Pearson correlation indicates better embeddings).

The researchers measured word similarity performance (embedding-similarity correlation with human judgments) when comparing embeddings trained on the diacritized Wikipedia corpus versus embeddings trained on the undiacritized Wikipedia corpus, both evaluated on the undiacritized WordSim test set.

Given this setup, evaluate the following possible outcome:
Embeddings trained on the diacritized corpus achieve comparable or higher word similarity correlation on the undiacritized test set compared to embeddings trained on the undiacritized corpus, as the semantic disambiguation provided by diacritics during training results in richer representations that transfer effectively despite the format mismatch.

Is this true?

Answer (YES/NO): NO